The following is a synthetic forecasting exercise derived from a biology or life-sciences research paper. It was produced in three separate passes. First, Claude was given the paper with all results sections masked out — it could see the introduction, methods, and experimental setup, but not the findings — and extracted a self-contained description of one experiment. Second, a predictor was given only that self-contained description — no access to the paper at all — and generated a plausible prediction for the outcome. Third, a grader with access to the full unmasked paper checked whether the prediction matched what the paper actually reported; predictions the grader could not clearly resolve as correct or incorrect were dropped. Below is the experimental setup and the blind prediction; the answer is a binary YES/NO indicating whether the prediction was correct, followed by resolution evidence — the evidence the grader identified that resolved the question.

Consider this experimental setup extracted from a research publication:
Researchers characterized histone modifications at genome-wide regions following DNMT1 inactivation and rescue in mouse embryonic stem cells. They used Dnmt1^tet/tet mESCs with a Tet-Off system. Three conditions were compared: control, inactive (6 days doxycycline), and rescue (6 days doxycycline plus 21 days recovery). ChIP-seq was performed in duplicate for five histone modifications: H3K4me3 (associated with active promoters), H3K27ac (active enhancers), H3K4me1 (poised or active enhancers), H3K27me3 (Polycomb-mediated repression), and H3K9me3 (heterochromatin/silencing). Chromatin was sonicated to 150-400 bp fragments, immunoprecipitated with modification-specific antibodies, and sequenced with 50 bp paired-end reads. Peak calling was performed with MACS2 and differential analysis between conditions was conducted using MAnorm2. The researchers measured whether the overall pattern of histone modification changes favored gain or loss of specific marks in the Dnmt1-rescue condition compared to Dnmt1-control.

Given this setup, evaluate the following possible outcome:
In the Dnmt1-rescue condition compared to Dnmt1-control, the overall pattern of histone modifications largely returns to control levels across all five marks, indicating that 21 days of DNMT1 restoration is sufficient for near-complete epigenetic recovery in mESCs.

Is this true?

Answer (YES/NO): NO